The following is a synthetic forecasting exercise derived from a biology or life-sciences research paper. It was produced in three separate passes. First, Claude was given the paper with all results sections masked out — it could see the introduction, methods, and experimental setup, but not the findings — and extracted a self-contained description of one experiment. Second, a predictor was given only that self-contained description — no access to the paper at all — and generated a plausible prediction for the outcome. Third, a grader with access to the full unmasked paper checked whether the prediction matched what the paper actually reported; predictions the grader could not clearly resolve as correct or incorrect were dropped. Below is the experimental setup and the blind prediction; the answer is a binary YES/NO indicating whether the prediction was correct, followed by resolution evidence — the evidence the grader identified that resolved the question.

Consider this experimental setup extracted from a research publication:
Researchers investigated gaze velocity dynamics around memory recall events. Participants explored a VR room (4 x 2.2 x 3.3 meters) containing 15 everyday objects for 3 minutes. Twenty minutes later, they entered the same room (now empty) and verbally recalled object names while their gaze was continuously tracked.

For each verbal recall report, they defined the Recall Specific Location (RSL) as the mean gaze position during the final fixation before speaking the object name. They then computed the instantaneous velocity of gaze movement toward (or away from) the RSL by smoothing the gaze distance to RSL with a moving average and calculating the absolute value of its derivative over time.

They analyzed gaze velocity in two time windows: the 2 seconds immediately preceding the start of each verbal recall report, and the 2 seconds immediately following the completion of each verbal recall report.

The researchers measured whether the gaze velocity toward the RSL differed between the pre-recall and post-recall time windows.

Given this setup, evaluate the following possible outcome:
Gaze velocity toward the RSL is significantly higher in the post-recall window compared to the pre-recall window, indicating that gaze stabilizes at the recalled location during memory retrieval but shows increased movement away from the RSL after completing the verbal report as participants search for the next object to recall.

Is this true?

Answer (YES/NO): NO